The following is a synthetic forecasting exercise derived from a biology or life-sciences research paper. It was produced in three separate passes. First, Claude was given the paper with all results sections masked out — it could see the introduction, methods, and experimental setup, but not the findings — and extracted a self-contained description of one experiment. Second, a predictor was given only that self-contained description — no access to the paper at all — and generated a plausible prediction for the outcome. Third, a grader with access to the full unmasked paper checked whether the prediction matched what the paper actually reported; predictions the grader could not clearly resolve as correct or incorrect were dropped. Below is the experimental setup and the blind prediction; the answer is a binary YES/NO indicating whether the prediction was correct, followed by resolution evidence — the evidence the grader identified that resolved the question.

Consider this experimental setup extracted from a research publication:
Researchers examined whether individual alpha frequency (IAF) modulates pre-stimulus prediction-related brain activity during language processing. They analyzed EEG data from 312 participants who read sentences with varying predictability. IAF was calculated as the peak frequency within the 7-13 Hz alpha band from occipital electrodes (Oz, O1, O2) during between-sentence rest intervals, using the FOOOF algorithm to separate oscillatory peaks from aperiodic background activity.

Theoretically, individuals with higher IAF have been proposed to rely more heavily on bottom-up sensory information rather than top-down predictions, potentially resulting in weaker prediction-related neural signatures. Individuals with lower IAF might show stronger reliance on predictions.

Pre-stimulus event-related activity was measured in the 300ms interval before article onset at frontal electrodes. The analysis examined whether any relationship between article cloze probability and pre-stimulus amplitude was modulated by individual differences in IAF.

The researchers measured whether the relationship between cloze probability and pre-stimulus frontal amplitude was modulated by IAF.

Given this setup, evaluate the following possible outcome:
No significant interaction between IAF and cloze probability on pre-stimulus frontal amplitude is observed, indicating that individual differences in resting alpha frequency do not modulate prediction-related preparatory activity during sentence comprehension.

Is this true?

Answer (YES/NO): YES